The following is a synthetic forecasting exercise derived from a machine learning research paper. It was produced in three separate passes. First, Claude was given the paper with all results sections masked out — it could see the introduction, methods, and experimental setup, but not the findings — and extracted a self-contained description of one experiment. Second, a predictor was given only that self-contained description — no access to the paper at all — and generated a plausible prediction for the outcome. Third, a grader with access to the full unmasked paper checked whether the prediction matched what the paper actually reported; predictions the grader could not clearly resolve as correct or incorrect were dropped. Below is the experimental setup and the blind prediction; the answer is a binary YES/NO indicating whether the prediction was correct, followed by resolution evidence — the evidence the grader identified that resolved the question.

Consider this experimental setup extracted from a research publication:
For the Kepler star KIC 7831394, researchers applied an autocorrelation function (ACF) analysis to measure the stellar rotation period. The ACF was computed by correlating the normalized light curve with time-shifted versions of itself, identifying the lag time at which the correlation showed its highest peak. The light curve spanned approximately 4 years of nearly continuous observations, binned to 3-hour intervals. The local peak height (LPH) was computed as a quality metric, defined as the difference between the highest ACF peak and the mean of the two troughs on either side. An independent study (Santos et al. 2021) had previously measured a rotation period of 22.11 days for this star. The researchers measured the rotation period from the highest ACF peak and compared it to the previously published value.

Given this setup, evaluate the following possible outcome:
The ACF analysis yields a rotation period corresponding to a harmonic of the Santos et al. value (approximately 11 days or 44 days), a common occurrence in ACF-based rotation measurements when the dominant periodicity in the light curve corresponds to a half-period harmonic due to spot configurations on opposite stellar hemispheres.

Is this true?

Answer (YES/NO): NO